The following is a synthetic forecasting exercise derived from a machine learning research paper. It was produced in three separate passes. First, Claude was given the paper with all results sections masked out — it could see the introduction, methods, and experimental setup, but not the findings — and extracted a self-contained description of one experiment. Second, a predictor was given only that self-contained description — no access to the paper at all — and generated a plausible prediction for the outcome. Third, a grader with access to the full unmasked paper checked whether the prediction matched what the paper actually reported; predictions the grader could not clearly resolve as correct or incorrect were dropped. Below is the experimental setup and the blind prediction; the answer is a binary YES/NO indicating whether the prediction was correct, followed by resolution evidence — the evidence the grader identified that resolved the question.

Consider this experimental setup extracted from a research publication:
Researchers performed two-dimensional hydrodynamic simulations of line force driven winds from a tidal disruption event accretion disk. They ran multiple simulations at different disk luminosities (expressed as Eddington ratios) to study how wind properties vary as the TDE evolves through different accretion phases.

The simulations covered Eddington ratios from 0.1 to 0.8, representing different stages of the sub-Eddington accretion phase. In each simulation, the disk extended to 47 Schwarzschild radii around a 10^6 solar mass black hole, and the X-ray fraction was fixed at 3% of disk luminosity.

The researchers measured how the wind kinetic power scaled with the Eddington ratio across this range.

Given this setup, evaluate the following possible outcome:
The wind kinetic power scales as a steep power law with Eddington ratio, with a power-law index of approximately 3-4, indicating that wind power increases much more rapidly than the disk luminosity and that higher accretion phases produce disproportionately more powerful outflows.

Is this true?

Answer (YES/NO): NO